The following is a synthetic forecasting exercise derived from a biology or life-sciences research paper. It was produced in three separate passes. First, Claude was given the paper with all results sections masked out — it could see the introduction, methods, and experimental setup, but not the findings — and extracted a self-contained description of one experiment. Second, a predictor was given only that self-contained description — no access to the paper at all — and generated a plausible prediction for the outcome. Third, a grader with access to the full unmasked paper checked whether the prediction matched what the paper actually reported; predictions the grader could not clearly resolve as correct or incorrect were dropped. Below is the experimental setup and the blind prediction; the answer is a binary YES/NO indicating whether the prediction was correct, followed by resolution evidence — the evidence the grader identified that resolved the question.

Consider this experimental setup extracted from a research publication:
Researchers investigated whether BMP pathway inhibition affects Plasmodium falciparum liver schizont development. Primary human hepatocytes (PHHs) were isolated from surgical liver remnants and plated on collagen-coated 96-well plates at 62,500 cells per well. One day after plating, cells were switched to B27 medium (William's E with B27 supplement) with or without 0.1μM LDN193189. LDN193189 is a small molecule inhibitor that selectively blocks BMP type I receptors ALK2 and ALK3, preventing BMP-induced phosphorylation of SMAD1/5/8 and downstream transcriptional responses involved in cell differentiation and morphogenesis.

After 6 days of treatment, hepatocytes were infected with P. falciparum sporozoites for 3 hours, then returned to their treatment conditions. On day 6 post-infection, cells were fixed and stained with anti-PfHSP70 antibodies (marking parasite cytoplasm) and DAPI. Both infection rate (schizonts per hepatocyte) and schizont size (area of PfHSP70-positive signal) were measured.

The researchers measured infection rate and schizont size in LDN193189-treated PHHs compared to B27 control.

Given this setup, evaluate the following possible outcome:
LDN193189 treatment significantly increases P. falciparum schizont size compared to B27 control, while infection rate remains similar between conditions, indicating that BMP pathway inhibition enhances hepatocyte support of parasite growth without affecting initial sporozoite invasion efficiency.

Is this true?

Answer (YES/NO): NO